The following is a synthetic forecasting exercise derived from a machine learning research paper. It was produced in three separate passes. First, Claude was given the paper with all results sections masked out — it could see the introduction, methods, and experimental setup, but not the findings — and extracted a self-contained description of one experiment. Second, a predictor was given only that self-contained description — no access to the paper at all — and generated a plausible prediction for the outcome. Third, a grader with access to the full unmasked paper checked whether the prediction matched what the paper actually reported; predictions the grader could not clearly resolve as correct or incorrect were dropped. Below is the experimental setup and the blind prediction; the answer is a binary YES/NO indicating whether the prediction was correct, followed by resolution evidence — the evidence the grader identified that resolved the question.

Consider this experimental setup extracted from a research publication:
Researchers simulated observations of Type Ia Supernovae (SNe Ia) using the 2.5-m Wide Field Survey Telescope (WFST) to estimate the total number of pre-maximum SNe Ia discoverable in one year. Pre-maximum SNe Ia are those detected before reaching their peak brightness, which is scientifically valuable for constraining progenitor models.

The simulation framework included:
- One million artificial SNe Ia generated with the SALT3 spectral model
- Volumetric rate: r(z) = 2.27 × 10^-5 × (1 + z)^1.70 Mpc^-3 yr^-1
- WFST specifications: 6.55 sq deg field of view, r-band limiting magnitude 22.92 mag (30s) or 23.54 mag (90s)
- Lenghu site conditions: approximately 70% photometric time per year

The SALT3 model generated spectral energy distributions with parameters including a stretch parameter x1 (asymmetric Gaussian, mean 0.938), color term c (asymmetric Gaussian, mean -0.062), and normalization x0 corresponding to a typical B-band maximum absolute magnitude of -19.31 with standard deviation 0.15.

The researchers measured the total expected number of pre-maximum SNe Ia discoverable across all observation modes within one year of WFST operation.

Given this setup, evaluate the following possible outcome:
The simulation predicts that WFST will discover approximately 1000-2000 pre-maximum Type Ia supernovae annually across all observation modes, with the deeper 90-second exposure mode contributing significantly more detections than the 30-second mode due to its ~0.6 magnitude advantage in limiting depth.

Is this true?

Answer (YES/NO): NO